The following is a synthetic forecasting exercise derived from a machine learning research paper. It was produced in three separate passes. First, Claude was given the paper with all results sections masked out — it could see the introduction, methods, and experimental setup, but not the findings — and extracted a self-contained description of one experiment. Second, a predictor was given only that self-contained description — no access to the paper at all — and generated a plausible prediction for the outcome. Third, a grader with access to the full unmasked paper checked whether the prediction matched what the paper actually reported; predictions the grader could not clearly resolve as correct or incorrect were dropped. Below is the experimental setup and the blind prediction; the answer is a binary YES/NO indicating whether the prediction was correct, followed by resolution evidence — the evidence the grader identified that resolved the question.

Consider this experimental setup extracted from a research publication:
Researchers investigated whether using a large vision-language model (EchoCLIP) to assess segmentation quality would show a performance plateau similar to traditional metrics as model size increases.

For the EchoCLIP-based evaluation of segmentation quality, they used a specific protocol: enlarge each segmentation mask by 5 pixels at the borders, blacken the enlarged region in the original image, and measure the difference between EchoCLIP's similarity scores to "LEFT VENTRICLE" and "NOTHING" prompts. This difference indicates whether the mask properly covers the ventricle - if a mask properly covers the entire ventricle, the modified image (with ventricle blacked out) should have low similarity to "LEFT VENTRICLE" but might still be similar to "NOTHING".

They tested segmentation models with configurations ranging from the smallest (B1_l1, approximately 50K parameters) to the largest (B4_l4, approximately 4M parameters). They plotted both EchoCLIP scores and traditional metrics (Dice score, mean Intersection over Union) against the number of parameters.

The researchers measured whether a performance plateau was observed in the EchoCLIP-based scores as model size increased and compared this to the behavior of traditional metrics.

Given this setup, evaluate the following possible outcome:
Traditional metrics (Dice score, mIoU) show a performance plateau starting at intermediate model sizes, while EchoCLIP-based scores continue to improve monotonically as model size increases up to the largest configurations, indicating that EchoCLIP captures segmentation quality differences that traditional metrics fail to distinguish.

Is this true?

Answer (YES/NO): NO